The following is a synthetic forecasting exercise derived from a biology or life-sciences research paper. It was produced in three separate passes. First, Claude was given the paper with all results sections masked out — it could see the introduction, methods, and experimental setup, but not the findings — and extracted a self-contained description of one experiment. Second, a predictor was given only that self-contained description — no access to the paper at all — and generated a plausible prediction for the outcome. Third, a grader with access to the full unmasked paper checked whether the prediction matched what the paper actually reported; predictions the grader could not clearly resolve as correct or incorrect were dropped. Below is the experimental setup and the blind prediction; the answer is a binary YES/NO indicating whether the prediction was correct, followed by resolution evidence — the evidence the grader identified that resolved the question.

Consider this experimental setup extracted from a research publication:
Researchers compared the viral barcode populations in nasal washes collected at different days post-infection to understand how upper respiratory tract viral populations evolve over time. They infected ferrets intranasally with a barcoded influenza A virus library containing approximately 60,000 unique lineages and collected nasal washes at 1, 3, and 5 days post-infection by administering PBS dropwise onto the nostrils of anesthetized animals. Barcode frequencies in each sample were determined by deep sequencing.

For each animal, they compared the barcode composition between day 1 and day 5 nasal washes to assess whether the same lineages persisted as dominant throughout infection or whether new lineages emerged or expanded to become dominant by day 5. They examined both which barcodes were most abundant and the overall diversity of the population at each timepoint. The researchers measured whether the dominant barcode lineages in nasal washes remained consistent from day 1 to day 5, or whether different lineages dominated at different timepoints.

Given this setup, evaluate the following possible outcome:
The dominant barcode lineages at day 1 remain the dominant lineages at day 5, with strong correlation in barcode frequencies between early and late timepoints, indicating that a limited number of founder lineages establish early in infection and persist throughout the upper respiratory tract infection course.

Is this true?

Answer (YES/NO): NO